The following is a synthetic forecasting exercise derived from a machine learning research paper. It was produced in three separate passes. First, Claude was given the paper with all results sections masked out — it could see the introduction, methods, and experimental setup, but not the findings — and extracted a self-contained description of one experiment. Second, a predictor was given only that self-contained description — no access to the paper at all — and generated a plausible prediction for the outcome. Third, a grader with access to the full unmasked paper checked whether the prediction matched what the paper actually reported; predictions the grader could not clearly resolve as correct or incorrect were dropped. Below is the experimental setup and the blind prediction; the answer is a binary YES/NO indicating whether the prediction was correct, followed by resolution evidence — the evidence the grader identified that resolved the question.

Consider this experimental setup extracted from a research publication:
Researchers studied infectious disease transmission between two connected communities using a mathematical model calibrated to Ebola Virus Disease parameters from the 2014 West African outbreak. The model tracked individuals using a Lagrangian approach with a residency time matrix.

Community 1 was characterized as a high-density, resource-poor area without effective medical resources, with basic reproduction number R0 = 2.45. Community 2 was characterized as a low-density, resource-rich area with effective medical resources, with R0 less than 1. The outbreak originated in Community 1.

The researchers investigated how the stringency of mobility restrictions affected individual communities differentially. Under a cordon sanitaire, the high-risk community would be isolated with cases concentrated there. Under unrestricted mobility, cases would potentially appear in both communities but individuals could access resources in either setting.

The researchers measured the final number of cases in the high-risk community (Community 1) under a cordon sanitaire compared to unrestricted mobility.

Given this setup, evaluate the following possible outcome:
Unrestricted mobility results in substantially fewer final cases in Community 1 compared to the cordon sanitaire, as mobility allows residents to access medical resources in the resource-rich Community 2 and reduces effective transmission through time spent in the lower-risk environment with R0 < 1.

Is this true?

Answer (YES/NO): YES